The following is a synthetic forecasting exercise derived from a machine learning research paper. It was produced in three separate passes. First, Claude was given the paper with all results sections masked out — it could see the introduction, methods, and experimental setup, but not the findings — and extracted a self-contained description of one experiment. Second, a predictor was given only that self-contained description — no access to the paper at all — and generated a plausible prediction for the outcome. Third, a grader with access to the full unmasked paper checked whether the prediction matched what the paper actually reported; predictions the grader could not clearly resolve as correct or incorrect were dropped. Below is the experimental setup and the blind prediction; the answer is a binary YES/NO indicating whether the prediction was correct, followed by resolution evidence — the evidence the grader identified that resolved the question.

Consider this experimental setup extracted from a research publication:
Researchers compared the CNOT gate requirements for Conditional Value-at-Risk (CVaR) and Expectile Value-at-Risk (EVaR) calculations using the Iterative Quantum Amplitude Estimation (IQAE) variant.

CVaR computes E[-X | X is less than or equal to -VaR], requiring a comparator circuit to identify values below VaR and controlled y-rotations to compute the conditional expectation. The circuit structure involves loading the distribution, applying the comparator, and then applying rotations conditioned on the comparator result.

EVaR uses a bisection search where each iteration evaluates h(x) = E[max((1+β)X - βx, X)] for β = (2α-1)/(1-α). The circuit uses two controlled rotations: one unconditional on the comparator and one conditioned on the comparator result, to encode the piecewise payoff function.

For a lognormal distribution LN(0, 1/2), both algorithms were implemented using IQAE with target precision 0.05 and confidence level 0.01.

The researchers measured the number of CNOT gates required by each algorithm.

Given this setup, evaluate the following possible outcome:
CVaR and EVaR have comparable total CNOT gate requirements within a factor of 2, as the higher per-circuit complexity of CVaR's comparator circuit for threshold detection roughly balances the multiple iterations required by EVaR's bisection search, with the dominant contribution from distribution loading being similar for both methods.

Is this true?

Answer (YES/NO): YES